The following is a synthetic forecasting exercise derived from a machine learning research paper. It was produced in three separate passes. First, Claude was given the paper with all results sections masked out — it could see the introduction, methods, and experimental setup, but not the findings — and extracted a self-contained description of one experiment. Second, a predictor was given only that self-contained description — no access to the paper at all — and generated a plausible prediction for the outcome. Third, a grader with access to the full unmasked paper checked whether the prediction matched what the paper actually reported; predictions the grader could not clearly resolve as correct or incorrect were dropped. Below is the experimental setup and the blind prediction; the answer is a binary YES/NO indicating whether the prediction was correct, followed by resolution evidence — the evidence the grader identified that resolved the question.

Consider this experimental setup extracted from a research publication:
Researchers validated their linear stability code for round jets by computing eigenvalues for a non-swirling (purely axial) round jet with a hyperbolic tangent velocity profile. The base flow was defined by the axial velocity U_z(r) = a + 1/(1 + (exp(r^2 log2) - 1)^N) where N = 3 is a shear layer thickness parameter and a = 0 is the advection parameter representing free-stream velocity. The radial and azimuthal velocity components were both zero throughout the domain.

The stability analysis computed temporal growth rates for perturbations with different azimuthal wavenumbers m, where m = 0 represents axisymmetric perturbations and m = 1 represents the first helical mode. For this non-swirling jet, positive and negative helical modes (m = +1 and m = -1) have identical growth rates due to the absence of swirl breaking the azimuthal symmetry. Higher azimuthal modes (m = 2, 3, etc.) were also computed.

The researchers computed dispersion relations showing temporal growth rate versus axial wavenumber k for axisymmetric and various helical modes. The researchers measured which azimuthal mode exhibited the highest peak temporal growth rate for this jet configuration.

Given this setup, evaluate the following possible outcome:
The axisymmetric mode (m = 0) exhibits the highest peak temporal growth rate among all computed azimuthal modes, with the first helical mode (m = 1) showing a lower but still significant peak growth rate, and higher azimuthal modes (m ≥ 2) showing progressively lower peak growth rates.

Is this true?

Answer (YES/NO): NO